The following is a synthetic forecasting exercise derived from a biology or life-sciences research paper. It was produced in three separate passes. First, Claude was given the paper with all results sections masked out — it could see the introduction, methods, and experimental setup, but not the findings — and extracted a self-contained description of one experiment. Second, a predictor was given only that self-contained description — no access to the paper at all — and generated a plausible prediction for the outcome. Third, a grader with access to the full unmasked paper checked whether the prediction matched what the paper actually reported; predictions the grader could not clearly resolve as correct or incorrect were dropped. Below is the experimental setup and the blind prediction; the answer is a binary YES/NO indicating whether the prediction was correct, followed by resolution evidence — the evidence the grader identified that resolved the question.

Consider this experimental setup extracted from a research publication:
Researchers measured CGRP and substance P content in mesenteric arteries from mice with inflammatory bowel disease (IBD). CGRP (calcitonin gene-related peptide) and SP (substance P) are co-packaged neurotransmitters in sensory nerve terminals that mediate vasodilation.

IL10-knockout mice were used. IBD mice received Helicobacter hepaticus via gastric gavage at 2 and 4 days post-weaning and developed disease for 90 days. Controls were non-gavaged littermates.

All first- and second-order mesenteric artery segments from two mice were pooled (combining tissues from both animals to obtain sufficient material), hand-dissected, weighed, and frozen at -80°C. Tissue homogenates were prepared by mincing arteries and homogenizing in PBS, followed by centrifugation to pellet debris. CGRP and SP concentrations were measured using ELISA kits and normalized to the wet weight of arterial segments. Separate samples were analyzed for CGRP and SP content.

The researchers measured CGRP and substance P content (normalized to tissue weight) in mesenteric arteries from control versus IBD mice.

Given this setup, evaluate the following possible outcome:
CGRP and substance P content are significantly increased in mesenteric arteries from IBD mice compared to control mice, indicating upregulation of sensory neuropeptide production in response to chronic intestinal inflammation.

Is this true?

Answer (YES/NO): NO